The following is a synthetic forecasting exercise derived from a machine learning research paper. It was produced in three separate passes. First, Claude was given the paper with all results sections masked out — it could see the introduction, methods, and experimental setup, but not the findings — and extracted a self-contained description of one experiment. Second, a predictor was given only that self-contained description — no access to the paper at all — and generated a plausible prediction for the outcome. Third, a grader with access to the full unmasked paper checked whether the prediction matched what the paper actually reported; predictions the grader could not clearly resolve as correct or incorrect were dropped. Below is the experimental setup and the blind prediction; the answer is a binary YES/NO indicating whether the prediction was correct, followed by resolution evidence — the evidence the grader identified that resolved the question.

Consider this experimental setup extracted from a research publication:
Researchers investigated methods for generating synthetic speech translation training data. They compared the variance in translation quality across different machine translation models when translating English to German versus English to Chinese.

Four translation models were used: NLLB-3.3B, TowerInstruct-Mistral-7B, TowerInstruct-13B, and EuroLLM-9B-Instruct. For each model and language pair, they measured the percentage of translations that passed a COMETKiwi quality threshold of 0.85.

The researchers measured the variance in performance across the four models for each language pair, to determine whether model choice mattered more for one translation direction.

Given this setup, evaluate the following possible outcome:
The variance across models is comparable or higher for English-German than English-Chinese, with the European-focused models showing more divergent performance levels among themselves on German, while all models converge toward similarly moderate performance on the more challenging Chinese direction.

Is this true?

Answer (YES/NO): NO